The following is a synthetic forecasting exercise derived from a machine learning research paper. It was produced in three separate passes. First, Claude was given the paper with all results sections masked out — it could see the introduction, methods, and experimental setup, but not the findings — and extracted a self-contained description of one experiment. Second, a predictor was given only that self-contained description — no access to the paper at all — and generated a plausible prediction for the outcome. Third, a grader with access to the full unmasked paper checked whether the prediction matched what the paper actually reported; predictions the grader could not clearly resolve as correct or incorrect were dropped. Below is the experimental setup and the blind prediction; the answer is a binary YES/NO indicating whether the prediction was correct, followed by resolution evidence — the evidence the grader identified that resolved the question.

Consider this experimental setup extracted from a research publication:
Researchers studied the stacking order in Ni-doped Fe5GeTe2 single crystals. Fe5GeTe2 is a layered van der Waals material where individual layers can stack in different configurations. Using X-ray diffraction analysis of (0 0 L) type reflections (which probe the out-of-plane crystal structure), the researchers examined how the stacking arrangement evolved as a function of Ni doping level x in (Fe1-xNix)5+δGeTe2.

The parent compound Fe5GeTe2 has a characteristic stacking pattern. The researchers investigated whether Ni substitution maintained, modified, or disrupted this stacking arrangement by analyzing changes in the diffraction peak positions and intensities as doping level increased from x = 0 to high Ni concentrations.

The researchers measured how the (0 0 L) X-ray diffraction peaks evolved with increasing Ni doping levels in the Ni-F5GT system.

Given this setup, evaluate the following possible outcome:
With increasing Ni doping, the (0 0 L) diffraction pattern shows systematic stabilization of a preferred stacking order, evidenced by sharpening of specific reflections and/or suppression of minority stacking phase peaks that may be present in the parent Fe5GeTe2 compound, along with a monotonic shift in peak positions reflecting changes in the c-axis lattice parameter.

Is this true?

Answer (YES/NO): NO